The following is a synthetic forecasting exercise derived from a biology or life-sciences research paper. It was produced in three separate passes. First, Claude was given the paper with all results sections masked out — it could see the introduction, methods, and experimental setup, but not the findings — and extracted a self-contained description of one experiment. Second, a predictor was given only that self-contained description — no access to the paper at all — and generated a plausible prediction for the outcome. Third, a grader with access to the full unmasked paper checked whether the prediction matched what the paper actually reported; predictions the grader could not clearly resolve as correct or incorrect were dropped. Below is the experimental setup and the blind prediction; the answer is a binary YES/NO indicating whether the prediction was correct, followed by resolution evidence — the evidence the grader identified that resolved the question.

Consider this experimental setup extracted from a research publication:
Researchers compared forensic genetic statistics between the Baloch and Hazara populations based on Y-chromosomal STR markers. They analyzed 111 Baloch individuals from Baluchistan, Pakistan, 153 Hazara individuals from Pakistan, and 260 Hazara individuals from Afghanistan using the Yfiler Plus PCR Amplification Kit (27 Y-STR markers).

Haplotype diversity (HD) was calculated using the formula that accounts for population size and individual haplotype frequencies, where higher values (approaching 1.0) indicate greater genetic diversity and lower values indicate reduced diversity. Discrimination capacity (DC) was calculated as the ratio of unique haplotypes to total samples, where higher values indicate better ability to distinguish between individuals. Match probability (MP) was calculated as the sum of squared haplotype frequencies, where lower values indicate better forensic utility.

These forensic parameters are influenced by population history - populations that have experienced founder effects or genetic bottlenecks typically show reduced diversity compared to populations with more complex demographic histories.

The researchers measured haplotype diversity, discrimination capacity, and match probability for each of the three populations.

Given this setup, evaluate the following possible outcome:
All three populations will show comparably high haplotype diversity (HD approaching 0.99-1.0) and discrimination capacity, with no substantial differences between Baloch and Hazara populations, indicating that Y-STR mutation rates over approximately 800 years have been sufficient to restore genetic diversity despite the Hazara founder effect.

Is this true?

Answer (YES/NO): NO